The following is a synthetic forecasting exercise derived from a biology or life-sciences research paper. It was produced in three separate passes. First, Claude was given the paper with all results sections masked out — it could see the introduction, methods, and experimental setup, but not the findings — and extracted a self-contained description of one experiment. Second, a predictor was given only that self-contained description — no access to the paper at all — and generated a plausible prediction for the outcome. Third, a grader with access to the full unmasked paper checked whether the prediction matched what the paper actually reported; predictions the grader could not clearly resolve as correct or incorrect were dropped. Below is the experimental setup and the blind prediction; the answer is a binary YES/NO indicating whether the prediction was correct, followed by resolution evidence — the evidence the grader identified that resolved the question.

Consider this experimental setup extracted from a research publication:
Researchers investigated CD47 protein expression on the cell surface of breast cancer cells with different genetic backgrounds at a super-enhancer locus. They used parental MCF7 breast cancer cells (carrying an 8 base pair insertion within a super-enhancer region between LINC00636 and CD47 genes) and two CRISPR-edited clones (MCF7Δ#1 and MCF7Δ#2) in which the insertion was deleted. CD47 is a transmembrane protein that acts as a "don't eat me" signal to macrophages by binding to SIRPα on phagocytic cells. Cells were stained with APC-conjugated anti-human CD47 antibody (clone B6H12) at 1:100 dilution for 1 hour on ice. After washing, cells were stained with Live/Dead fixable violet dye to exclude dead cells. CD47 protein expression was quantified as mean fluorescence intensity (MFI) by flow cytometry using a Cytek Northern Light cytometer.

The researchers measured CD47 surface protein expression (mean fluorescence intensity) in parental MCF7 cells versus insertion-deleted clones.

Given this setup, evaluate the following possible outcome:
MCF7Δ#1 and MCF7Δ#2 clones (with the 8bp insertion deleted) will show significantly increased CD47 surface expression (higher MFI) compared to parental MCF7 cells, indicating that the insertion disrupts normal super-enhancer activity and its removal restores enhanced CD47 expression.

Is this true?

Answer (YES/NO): YES